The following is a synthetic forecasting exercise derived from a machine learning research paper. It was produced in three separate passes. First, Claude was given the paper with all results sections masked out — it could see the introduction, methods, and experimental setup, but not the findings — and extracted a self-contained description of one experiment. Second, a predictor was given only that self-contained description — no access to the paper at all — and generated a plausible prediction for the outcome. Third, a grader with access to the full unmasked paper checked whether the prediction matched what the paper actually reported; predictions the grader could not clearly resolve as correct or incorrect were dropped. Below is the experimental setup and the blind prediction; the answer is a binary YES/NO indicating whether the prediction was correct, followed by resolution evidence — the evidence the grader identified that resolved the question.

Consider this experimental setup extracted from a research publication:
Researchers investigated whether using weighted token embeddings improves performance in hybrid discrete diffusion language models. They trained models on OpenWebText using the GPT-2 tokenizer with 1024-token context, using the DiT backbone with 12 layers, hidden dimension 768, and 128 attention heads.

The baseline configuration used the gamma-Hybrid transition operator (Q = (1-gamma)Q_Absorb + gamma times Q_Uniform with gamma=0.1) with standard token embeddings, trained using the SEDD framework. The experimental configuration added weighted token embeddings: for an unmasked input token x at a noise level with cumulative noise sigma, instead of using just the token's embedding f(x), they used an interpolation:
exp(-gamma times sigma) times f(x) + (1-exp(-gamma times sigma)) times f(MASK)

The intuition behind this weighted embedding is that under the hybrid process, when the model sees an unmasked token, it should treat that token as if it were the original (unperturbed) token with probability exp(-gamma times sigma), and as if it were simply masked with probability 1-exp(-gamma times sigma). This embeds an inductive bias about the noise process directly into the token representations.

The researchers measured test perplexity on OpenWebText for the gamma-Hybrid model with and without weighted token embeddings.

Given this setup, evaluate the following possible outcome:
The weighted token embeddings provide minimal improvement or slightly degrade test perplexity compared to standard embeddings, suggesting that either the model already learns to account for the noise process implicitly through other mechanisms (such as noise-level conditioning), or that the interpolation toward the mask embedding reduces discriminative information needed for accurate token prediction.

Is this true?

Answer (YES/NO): NO